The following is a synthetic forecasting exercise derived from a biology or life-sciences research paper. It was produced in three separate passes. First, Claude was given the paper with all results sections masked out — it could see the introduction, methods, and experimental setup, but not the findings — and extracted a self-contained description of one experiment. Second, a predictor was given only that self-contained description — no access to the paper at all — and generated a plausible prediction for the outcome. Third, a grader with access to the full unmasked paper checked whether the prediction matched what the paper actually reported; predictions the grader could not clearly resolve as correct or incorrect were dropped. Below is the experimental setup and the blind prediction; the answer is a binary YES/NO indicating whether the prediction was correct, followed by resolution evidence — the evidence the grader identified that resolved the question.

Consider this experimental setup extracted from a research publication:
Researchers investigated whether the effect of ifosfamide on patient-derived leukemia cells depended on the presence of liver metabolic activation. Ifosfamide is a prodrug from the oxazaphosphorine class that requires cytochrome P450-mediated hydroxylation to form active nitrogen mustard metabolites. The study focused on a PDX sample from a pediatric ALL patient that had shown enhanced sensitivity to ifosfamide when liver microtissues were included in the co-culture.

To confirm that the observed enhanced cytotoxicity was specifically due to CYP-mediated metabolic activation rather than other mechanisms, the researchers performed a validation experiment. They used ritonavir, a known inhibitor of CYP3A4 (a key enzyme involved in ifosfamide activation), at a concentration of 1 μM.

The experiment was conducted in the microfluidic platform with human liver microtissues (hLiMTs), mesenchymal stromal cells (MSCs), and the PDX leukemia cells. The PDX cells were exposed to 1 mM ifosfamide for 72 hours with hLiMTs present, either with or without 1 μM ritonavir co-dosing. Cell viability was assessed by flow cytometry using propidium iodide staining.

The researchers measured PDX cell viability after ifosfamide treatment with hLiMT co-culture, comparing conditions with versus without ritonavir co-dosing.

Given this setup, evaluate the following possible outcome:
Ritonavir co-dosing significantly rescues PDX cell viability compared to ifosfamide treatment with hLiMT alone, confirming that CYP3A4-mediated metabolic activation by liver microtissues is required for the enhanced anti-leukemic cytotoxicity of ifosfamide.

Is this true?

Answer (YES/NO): YES